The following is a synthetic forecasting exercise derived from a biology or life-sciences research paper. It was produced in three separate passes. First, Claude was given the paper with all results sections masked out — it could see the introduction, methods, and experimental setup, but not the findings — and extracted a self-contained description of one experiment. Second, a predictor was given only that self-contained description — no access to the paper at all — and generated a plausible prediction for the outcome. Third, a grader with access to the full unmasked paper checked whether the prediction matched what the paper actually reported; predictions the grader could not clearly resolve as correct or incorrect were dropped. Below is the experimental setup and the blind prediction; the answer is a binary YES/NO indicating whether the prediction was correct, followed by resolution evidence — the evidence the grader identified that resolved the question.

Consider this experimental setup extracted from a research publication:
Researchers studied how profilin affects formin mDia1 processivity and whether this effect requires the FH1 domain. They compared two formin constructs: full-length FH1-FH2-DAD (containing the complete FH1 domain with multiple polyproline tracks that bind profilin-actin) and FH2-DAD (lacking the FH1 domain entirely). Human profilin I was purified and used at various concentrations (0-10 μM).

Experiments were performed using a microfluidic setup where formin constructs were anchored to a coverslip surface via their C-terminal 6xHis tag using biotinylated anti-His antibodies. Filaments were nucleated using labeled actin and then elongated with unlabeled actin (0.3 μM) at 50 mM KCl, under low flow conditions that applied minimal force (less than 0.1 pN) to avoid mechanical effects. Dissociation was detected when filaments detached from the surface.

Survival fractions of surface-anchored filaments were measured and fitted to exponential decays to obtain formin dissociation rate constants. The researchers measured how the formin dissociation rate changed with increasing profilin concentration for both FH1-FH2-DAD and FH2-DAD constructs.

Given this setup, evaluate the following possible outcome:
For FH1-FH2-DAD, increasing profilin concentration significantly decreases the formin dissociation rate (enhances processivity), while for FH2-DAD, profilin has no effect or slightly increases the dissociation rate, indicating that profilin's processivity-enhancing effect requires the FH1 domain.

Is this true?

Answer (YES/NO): YES